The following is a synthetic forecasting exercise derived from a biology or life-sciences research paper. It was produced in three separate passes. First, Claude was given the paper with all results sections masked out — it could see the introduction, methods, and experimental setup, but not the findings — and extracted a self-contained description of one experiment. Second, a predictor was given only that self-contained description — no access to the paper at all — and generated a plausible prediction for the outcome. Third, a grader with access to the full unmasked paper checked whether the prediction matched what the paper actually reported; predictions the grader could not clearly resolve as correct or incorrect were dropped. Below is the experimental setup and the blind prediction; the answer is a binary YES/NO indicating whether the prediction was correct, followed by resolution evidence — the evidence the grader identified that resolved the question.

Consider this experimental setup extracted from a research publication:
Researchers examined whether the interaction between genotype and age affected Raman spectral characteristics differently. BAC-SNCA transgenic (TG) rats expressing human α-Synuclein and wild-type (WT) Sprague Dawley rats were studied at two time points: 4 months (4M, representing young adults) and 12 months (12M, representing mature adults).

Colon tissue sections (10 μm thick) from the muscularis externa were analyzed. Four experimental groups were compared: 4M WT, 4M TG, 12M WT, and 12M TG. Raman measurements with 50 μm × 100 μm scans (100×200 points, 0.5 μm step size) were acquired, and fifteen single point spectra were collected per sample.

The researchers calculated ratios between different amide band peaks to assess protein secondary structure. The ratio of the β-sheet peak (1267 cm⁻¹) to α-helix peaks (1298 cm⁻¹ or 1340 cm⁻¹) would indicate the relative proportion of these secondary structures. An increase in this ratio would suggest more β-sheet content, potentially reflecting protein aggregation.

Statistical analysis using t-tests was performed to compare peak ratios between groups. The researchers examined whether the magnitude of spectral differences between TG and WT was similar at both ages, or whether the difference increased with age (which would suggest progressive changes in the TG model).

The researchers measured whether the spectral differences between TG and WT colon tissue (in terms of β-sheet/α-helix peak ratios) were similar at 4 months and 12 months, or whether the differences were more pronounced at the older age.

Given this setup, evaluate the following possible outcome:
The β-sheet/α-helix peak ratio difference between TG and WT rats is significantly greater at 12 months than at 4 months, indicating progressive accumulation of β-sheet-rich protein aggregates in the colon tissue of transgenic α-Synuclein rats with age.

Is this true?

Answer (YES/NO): NO